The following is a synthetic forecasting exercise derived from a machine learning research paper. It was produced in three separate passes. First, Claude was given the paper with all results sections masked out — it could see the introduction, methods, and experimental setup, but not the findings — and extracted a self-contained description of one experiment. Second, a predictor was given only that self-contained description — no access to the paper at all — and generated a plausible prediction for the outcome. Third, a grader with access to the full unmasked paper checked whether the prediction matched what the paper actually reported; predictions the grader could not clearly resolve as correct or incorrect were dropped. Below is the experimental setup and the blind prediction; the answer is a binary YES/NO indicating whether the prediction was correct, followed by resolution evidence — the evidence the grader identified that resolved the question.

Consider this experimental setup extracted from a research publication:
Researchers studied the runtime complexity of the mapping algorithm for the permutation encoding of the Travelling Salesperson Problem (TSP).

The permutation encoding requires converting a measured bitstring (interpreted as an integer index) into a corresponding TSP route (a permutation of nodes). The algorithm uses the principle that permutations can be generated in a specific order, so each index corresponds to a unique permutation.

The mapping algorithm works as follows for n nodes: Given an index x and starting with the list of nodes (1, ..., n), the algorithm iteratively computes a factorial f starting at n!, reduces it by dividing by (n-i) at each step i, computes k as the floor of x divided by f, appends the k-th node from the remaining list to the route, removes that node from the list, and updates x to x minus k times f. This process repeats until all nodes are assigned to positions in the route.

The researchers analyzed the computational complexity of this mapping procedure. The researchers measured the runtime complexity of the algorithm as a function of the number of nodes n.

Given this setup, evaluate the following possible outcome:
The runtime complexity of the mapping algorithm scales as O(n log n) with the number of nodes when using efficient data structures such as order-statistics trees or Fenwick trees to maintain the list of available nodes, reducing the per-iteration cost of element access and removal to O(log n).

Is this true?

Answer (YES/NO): NO